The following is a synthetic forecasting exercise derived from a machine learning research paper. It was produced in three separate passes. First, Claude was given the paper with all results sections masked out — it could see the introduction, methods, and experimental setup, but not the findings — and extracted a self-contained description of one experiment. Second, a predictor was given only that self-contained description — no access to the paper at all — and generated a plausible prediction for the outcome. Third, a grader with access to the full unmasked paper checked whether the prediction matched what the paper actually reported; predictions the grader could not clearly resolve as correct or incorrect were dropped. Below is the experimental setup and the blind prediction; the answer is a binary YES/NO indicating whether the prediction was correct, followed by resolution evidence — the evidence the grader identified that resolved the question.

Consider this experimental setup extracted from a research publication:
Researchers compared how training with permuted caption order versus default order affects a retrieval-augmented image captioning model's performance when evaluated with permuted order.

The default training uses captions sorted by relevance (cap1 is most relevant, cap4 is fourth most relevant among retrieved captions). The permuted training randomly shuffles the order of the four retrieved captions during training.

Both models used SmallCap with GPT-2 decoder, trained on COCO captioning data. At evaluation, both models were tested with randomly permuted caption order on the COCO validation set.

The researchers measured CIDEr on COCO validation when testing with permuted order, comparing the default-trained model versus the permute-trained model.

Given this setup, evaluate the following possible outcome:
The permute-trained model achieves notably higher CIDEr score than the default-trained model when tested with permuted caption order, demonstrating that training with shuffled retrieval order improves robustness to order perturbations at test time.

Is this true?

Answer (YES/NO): YES